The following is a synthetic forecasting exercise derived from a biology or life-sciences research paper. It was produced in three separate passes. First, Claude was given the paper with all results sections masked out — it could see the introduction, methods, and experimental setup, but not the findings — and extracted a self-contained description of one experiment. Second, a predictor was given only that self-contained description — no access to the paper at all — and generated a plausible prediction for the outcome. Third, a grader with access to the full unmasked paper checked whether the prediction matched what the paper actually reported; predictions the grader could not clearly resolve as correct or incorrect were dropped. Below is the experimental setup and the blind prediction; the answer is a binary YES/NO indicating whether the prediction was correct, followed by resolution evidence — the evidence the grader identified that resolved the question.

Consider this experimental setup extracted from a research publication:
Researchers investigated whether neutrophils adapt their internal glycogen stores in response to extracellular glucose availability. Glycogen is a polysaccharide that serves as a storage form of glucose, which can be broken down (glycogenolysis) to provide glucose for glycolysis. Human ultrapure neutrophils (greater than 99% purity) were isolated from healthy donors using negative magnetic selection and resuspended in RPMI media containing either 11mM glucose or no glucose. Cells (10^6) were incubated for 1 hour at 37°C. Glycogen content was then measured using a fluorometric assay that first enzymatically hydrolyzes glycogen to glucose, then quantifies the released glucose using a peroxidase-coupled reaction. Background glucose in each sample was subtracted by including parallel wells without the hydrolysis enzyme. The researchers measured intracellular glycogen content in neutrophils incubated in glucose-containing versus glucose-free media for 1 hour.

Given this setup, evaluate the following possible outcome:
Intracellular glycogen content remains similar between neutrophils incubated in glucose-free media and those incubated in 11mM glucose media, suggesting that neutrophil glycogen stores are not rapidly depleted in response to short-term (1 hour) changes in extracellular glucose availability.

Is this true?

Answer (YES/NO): NO